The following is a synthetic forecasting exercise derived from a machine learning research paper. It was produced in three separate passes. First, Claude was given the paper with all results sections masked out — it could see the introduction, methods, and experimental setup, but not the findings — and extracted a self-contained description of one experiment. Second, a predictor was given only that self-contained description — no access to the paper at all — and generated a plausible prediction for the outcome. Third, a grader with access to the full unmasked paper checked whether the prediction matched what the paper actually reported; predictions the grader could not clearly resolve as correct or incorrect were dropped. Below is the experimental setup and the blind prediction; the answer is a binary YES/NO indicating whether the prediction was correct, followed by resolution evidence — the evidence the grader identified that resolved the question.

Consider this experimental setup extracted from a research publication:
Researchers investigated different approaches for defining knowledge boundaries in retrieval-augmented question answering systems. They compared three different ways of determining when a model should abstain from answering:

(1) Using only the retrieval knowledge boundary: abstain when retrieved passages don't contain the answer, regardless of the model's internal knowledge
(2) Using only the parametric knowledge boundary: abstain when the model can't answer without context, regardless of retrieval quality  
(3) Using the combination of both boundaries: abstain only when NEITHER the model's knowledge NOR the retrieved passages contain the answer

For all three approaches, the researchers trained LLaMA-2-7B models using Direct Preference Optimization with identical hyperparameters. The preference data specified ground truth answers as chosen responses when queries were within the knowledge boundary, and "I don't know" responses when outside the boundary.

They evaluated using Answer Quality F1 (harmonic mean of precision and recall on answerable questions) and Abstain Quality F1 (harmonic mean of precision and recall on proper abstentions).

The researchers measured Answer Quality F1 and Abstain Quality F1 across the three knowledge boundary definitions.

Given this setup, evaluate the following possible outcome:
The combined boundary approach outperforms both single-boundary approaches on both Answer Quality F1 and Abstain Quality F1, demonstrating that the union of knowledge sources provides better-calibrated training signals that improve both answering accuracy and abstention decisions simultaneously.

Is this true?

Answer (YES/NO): NO